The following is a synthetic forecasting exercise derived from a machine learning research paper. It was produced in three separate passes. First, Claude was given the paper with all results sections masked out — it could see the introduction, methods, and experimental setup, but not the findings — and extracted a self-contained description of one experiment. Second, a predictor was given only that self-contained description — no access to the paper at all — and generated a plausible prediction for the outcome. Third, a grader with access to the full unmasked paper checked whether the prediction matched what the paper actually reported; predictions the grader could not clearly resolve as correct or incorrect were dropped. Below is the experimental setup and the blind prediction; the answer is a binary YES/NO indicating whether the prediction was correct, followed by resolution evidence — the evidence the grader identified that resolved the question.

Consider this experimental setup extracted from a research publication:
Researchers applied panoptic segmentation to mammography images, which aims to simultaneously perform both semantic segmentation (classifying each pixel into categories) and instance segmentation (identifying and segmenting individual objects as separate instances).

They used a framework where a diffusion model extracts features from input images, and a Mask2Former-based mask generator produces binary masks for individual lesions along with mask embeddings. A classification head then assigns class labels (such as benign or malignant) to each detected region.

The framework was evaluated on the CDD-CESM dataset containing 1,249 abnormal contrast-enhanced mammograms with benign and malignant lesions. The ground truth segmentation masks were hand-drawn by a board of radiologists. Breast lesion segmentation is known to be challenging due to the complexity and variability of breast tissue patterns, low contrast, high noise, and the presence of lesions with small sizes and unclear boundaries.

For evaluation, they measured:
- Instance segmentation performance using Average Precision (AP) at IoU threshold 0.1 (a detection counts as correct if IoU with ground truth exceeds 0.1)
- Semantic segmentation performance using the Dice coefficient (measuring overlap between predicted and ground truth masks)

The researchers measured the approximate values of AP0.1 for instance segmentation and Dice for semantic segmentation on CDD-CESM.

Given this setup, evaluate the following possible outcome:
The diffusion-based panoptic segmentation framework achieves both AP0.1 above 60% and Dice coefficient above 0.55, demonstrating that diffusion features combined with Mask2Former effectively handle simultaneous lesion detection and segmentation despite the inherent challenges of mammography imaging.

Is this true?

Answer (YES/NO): NO